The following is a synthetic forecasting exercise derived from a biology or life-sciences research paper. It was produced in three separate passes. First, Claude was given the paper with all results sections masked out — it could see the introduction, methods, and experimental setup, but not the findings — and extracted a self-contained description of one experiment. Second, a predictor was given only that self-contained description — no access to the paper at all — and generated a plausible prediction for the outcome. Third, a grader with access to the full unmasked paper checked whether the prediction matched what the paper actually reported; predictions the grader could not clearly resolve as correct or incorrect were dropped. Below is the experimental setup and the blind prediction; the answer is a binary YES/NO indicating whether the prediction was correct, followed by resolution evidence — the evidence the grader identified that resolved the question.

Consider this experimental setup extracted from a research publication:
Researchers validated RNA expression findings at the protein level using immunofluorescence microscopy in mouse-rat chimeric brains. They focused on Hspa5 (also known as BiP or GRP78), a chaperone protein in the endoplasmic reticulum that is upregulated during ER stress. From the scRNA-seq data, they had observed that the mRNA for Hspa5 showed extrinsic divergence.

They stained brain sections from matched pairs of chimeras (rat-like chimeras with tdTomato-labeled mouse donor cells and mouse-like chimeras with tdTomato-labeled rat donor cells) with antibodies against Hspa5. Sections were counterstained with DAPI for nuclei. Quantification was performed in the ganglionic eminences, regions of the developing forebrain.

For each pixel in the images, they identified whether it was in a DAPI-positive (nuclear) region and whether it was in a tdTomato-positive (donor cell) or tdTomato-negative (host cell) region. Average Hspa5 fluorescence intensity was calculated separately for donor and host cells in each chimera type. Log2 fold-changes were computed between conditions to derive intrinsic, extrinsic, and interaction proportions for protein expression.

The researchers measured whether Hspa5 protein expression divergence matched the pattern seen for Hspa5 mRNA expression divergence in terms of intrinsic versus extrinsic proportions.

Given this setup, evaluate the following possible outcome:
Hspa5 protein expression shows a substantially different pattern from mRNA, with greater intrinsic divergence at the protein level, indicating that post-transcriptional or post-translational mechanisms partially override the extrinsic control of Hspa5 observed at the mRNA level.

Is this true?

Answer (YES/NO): NO